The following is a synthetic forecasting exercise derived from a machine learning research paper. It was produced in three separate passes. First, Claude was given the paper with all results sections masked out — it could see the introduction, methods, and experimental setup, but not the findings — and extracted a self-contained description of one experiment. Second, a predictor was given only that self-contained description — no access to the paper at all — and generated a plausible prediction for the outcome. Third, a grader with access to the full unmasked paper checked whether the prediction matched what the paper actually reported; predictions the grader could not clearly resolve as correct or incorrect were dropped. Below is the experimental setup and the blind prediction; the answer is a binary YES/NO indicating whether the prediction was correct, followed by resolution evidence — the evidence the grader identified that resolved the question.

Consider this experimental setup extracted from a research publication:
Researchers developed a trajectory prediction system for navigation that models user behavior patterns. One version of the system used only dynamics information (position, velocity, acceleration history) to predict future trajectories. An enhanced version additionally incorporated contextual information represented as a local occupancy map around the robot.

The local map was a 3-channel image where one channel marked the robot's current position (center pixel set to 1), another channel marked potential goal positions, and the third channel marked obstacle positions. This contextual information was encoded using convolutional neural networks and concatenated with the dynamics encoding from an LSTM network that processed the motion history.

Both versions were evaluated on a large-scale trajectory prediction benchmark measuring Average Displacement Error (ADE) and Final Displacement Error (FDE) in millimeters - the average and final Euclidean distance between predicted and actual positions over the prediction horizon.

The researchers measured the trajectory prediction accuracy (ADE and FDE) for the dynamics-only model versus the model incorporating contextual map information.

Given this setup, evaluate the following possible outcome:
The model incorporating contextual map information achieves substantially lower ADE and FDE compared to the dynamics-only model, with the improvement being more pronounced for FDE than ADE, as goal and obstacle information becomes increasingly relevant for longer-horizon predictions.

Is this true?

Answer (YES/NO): YES